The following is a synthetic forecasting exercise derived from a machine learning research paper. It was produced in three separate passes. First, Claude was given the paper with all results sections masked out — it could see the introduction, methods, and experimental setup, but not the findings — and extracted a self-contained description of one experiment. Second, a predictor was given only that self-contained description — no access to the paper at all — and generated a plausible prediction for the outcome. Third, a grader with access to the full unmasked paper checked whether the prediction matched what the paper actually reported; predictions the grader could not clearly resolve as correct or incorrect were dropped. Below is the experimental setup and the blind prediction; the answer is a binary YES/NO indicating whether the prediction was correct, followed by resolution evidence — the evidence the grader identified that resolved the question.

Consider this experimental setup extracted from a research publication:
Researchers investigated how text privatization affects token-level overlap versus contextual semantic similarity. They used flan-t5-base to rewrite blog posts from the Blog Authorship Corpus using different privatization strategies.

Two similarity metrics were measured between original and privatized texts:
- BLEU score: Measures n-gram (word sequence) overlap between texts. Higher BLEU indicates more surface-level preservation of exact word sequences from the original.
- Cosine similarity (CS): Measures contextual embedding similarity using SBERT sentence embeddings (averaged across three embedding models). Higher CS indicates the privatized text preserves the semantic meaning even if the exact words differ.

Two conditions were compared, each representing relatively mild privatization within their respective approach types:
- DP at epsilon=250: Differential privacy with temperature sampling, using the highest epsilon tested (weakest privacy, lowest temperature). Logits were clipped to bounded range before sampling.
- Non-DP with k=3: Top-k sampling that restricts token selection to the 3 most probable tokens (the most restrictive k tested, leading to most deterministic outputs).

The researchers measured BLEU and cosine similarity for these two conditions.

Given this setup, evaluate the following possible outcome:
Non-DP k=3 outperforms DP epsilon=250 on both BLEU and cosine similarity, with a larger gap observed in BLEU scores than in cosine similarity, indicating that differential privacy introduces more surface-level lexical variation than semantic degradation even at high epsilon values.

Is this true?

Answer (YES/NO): NO